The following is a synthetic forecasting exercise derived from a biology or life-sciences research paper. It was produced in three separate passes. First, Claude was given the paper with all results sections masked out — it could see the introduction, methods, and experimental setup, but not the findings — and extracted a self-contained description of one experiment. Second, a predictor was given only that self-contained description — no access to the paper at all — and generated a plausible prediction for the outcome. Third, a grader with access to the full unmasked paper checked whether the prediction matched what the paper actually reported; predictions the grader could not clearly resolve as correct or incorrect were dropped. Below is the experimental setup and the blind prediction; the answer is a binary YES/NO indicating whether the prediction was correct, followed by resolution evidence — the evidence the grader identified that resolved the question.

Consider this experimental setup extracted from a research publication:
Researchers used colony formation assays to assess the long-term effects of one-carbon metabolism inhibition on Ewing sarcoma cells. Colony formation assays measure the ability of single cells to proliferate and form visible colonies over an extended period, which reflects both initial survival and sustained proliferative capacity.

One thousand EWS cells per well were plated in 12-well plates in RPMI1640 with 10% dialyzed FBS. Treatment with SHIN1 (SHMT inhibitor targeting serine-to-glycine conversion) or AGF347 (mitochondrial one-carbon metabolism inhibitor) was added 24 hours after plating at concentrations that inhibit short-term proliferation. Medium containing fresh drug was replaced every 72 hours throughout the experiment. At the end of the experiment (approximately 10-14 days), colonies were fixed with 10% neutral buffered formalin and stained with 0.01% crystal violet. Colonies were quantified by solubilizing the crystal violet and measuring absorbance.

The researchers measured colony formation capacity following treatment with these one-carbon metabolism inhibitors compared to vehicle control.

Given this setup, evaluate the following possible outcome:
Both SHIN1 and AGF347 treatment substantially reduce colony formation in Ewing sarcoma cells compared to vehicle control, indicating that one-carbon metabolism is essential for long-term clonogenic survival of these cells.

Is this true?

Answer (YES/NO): YES